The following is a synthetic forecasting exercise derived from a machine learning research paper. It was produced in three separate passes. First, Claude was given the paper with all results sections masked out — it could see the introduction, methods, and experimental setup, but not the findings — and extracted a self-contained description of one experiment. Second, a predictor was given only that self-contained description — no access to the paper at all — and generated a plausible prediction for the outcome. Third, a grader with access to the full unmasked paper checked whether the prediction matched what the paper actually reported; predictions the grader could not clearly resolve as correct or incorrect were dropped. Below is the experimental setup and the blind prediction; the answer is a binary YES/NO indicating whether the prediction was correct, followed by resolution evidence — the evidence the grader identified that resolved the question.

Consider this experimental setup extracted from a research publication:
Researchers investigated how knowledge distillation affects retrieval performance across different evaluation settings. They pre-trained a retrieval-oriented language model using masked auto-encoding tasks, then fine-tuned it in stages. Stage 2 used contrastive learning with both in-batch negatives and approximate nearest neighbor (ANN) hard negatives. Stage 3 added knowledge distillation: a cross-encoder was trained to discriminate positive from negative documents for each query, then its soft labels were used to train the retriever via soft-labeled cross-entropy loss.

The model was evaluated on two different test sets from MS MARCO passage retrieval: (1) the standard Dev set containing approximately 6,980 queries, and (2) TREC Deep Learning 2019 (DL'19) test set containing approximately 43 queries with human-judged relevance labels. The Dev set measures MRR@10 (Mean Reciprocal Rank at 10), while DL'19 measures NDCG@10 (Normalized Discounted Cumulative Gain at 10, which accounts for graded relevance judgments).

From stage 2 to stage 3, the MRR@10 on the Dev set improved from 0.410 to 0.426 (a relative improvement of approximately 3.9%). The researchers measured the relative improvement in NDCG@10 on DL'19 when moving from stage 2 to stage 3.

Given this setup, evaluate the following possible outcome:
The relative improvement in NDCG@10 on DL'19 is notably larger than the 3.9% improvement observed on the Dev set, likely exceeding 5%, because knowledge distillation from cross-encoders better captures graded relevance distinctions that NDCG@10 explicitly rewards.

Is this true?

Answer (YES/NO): YES